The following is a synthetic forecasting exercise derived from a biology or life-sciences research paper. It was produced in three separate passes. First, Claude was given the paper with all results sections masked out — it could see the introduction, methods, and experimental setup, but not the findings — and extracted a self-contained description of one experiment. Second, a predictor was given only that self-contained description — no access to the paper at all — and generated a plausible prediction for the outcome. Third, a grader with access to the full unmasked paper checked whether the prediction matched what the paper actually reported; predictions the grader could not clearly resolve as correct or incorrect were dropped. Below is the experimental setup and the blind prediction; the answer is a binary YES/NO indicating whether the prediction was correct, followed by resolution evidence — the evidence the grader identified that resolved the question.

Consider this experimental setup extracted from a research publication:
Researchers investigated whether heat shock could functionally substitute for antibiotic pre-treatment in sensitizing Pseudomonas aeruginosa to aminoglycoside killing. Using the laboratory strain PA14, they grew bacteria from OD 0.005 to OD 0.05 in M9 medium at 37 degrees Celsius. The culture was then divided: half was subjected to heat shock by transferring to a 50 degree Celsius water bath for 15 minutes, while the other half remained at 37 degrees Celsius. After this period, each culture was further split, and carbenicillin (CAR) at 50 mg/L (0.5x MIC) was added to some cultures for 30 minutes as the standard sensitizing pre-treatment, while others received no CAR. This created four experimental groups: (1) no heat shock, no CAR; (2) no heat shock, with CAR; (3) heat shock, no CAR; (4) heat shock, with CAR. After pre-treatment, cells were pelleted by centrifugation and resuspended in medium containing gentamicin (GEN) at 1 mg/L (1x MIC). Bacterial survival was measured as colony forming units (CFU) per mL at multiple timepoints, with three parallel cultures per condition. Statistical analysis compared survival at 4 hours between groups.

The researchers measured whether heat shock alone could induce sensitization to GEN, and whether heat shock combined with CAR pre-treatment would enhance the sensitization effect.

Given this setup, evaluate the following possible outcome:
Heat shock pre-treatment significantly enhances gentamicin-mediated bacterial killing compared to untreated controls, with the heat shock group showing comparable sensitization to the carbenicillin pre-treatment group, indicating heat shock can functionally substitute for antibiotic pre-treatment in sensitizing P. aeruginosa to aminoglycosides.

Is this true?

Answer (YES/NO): YES